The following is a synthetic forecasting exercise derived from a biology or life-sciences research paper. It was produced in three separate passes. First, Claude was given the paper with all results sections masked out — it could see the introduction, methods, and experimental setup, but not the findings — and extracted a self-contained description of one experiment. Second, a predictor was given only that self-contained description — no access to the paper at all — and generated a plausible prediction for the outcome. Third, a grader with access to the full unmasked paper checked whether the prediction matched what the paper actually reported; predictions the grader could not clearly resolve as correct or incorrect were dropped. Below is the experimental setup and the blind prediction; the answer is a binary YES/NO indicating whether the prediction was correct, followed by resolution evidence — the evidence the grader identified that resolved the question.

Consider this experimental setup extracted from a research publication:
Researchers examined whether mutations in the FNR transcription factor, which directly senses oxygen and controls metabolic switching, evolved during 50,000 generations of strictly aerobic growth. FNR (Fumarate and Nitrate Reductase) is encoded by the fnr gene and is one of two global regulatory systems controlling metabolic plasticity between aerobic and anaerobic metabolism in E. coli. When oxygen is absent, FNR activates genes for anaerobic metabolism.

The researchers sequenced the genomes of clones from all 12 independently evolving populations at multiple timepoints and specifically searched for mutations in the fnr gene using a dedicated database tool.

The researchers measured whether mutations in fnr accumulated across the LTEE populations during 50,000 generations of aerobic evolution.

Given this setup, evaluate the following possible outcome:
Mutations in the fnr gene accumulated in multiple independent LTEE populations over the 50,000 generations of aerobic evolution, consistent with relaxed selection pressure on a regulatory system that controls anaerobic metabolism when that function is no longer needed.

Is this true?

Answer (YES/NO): NO